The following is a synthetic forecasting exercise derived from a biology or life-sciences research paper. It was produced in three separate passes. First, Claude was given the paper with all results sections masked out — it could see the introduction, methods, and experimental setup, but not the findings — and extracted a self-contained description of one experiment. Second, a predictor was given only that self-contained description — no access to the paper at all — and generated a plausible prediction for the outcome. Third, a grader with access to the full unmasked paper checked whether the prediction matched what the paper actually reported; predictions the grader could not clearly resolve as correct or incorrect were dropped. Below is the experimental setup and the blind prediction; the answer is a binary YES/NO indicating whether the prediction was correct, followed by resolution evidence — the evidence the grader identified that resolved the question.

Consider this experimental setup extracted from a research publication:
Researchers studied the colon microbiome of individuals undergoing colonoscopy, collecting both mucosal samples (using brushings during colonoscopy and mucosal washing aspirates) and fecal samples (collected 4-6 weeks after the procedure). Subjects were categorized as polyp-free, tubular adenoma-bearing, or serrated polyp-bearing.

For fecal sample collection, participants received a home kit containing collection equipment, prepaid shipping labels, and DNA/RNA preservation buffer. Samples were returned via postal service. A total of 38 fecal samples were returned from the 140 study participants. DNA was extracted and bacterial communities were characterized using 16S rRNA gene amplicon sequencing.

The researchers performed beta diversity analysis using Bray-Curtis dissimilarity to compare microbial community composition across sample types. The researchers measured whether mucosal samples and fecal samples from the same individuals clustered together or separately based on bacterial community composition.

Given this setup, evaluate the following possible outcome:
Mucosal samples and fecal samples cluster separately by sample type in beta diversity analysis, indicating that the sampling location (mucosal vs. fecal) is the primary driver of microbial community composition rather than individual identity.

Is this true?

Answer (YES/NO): NO